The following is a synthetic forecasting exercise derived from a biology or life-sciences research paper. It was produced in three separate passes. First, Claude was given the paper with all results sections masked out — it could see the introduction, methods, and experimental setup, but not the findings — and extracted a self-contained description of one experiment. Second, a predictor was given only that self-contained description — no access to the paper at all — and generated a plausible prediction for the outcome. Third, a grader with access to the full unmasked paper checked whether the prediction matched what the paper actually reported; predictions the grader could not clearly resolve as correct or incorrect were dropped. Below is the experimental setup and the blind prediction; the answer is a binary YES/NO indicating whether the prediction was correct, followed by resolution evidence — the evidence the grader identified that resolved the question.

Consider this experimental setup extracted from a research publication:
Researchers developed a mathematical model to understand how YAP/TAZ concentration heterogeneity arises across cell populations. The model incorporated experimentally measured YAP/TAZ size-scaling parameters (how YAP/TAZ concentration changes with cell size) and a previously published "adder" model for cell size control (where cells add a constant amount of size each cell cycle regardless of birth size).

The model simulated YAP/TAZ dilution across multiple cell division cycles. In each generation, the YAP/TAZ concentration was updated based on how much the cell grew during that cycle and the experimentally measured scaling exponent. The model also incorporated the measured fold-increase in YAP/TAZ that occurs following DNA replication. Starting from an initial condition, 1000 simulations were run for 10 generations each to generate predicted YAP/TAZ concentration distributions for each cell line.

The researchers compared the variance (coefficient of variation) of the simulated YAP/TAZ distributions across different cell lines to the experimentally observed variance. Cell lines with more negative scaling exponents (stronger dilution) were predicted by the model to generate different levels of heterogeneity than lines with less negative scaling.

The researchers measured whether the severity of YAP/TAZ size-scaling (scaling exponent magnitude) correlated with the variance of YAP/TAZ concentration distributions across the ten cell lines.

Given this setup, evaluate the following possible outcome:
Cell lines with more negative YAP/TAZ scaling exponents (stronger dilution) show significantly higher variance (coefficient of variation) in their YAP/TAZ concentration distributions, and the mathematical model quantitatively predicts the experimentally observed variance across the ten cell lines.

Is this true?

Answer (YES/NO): NO